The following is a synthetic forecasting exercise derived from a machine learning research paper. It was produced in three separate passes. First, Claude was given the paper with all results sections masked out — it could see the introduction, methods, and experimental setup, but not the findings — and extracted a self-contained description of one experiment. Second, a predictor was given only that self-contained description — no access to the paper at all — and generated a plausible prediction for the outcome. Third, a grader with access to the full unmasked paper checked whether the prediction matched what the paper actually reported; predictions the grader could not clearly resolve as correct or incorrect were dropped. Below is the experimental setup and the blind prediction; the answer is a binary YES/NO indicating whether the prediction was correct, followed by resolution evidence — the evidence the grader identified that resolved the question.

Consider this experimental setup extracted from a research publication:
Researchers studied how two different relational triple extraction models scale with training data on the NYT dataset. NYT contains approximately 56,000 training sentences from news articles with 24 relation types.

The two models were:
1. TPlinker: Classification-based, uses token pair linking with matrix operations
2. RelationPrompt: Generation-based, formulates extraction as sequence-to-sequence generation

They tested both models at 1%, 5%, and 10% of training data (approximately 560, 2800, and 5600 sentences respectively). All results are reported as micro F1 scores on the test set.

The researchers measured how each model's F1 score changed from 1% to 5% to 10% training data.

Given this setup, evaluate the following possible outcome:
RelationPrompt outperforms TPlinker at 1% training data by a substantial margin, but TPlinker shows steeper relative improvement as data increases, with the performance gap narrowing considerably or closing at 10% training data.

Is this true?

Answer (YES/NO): NO